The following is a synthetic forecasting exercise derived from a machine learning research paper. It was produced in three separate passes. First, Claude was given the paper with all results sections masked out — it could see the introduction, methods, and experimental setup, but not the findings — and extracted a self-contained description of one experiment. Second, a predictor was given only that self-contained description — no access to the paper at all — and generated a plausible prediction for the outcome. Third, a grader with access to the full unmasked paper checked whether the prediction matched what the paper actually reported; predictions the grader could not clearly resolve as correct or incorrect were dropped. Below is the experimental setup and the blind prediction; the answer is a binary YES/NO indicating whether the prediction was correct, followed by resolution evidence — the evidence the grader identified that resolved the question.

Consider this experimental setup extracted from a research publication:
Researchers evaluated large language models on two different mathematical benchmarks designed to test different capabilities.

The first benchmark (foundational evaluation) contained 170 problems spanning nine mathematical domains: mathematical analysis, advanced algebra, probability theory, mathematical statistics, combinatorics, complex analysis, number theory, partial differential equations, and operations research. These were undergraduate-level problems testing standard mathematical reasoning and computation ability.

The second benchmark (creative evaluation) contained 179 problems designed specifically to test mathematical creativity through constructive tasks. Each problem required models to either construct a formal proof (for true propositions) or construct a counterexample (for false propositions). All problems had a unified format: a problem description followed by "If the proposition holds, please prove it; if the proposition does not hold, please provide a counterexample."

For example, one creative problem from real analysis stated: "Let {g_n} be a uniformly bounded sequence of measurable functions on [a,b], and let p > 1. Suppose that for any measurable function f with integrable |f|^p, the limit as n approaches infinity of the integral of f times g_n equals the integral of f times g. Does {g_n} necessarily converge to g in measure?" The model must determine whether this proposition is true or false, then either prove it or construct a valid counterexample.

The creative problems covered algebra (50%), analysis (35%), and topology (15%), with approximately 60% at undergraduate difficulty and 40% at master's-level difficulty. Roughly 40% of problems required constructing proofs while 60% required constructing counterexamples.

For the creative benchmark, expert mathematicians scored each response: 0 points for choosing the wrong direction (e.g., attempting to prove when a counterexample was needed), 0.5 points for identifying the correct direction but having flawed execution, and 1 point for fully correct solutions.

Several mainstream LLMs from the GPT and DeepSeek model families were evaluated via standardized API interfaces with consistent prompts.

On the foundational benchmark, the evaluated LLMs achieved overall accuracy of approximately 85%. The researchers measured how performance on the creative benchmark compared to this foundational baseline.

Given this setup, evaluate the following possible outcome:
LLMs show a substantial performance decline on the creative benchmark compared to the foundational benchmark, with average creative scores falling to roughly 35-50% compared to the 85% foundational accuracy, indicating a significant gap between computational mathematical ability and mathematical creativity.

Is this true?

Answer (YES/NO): NO